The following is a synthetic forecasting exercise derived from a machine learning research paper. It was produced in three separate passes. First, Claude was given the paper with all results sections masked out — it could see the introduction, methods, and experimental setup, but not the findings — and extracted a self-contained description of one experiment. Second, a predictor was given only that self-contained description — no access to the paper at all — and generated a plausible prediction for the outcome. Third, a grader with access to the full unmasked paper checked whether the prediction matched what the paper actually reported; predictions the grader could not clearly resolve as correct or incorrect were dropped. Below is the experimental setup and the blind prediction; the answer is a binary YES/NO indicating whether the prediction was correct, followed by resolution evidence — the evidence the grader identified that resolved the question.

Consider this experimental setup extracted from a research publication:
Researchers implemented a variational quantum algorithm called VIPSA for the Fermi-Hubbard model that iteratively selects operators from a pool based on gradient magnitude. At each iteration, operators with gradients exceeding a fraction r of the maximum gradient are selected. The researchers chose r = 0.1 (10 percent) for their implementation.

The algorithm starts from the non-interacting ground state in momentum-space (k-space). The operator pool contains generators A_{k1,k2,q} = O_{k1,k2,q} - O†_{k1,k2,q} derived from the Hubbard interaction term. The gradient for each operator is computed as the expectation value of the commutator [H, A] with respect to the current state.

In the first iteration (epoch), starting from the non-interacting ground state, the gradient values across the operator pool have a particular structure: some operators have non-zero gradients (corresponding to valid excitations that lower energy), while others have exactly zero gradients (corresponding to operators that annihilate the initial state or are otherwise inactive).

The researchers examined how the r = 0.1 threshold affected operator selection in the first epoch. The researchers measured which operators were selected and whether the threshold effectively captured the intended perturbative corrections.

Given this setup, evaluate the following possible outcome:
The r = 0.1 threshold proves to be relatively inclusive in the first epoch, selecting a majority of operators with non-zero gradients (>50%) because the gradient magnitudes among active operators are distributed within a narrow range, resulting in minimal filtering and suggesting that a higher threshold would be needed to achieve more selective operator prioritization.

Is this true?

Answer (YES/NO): NO